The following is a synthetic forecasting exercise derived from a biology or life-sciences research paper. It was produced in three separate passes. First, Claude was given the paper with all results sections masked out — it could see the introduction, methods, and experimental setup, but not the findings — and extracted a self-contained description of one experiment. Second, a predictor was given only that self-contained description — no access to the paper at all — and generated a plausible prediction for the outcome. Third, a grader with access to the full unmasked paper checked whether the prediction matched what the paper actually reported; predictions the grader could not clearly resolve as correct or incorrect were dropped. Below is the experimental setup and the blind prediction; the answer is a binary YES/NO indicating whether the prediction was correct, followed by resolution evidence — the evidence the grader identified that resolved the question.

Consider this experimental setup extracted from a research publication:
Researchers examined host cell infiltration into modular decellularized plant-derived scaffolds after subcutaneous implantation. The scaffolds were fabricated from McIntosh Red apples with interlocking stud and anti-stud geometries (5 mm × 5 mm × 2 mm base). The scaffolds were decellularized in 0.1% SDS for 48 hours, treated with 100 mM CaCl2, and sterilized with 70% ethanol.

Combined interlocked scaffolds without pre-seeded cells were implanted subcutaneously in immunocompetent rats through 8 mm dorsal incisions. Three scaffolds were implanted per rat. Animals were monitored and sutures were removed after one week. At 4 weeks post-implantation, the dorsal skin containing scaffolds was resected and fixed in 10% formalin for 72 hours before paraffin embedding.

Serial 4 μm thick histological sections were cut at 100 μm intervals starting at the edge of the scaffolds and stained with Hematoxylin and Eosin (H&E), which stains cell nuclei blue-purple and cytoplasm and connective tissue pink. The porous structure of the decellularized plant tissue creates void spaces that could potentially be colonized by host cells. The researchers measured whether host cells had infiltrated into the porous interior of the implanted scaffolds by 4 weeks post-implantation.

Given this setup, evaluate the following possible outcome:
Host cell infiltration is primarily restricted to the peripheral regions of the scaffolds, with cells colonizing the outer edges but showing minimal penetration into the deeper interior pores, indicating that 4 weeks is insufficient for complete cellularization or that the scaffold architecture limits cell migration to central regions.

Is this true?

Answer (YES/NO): YES